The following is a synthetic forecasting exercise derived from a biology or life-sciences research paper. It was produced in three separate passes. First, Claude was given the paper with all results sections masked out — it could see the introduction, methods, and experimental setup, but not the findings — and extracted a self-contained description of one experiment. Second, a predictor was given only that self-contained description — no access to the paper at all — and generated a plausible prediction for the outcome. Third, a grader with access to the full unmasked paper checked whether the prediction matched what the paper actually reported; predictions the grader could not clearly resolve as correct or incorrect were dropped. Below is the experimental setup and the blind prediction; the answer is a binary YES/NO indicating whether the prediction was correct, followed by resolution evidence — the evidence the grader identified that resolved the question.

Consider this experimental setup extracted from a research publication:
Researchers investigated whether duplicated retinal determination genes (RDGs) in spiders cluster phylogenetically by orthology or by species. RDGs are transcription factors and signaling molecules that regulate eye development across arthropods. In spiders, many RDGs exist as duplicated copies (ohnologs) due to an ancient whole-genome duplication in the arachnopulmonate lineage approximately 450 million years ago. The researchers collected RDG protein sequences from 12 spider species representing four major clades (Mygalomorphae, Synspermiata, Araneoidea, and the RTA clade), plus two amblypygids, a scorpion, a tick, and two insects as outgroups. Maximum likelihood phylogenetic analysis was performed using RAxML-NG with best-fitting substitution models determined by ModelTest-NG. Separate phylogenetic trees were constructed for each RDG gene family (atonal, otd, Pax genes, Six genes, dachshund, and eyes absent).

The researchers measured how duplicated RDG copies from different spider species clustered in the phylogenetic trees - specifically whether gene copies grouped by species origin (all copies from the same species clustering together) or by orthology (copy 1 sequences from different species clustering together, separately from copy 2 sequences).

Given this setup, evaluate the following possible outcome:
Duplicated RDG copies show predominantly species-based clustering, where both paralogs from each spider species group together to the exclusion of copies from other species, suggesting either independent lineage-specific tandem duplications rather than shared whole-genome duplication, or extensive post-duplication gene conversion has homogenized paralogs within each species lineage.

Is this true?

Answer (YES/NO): NO